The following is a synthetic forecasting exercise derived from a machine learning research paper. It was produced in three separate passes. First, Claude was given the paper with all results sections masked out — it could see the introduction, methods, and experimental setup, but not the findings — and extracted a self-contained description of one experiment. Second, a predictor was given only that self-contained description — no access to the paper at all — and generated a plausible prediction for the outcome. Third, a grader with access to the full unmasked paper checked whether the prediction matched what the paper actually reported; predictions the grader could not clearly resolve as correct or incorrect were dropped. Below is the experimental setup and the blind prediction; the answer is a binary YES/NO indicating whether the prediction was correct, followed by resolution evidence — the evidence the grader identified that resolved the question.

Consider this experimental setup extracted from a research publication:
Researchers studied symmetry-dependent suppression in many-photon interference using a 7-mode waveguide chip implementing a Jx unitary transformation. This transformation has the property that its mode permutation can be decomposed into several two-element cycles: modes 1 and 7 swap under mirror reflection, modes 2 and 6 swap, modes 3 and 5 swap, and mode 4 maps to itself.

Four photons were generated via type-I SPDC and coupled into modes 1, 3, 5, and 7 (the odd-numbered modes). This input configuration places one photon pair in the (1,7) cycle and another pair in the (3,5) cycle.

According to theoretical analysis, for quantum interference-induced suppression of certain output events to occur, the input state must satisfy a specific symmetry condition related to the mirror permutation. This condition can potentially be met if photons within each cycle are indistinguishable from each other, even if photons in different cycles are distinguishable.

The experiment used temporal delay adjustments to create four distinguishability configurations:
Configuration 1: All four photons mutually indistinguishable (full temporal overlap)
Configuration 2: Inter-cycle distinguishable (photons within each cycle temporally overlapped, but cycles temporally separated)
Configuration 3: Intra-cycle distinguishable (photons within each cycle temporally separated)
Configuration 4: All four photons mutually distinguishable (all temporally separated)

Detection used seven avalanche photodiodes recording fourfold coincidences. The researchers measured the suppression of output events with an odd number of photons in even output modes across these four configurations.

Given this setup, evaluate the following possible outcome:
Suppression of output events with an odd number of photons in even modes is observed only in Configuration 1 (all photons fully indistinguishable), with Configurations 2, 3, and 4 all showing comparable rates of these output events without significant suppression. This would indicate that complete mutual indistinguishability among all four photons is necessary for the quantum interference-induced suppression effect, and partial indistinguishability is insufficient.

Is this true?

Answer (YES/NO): NO